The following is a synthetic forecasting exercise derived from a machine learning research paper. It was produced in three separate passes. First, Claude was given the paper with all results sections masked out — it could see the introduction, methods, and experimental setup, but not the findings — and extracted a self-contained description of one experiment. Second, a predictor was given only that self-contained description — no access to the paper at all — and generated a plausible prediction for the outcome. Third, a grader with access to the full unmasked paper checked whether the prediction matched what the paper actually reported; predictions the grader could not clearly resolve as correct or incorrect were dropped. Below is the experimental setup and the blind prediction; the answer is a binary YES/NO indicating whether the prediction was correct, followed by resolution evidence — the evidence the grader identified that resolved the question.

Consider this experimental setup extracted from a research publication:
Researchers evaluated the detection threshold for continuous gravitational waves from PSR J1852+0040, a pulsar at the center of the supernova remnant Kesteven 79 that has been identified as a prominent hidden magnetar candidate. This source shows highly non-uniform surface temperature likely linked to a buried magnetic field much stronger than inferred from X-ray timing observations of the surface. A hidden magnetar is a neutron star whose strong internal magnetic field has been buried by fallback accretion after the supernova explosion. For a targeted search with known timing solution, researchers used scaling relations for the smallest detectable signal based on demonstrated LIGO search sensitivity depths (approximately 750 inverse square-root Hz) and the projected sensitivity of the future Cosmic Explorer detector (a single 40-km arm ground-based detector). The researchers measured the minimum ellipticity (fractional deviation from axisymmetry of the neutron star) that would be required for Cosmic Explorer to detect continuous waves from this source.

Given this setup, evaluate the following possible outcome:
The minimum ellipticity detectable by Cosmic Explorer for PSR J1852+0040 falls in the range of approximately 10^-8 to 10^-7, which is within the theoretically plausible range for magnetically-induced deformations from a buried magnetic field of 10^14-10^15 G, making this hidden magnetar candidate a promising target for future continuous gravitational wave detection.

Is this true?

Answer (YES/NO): NO